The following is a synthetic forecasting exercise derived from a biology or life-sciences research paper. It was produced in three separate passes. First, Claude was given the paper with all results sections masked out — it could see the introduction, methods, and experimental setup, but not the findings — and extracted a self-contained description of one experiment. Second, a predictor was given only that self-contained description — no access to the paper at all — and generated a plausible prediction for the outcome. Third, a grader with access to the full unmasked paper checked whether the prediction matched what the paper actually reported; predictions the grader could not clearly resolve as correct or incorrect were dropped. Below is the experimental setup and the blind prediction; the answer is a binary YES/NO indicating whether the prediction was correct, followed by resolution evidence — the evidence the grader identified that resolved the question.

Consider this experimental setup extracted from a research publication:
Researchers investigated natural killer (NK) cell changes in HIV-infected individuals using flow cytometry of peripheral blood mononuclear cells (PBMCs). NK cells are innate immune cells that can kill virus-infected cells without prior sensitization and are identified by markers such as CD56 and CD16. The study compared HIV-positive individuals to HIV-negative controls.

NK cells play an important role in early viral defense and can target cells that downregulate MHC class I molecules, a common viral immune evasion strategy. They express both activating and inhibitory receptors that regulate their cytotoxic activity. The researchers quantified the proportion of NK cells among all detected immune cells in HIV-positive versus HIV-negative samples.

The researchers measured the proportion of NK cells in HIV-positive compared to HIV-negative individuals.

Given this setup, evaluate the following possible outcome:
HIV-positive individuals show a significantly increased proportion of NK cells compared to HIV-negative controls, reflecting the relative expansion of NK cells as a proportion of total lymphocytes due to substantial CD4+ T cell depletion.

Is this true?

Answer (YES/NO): YES